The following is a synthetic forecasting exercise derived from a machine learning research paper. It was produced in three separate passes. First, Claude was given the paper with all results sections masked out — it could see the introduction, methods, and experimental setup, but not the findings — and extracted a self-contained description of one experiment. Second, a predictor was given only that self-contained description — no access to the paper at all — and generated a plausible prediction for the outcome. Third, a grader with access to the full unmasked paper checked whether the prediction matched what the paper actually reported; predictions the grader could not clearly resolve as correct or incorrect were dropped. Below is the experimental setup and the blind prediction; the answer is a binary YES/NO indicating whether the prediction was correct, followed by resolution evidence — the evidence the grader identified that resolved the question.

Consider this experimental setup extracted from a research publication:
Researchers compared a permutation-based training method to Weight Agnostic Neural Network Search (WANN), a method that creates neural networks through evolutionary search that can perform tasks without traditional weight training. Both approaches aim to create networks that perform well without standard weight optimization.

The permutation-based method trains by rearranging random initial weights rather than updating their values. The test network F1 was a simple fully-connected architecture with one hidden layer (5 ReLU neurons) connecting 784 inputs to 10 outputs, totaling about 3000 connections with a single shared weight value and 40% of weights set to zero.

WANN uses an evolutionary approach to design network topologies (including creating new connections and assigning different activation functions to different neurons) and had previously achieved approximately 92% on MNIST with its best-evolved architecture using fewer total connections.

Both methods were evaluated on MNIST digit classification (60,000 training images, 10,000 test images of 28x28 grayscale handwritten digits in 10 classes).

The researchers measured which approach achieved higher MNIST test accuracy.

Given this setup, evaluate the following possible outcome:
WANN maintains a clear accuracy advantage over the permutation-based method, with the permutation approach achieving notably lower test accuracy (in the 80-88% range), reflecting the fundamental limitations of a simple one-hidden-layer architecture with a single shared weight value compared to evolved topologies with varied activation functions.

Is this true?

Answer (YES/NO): YES